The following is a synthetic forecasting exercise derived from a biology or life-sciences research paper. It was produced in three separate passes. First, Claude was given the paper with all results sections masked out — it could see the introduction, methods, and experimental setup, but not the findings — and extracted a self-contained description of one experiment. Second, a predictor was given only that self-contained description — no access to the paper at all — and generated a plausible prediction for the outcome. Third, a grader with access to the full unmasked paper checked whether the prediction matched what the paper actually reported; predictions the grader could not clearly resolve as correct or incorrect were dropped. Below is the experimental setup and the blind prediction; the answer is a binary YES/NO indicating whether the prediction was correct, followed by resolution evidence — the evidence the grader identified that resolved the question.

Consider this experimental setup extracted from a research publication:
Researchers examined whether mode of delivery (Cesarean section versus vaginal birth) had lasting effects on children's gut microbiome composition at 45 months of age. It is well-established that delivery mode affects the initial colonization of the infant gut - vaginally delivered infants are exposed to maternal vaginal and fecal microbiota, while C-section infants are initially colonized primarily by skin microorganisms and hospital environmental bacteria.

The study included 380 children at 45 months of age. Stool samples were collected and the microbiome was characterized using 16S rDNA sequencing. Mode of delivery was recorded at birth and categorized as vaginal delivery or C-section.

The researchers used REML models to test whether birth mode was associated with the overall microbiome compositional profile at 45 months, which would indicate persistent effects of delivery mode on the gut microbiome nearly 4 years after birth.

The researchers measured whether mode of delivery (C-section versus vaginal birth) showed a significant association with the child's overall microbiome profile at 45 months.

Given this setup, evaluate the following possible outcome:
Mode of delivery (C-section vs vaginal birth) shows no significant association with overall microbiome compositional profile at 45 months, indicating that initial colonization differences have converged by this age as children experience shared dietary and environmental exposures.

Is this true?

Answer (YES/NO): YES